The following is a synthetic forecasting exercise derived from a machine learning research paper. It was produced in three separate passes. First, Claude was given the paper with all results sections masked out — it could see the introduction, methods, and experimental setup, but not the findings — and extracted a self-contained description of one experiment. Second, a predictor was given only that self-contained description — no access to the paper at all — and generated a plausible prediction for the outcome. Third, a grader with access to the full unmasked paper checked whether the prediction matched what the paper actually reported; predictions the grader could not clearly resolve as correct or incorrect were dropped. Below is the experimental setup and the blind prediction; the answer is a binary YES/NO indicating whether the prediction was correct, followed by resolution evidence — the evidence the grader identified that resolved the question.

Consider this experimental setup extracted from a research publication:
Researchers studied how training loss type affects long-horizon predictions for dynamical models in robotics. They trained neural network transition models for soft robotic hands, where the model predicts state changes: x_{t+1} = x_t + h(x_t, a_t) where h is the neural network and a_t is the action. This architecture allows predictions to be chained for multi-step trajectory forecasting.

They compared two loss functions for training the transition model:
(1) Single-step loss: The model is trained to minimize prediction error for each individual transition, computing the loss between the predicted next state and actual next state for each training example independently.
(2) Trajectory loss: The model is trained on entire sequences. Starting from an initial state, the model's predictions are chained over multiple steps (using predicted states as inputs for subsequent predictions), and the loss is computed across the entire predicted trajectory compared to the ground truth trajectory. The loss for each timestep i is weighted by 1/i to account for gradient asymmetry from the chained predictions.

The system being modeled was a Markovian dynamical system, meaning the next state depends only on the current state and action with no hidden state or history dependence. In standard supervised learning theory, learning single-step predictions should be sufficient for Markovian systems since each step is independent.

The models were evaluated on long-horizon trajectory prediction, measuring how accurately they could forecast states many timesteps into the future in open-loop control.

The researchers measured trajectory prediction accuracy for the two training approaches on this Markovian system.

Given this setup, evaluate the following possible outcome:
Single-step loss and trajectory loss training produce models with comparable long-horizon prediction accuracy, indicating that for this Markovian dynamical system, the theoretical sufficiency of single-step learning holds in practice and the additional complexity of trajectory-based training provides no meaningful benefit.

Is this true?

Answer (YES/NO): NO